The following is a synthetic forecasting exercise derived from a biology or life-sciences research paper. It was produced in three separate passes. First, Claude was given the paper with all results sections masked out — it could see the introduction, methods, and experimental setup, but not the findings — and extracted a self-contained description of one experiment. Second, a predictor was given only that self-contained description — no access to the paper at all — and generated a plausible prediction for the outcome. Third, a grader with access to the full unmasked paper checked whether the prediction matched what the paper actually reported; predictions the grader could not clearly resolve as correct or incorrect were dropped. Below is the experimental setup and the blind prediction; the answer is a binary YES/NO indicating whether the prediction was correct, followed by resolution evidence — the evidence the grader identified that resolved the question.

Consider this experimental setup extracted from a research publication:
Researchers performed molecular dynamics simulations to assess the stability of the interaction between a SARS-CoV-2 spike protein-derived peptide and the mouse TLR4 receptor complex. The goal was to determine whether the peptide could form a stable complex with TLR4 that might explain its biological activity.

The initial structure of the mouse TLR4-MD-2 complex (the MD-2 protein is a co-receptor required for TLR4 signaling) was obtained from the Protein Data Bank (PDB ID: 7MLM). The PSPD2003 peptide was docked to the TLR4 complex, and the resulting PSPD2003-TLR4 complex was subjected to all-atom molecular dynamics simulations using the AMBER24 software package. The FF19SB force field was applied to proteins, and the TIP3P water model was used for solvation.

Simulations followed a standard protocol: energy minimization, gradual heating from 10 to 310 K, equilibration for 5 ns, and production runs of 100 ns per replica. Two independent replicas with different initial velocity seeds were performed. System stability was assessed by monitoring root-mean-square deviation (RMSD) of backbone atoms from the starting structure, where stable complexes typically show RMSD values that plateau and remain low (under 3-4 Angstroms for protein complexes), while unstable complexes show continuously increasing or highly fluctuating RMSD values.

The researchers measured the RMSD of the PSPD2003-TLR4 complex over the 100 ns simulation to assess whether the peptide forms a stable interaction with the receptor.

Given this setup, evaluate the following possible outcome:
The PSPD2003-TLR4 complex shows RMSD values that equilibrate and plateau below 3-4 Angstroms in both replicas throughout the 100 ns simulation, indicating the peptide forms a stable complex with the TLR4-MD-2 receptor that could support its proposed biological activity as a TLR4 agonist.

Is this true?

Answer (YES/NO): NO